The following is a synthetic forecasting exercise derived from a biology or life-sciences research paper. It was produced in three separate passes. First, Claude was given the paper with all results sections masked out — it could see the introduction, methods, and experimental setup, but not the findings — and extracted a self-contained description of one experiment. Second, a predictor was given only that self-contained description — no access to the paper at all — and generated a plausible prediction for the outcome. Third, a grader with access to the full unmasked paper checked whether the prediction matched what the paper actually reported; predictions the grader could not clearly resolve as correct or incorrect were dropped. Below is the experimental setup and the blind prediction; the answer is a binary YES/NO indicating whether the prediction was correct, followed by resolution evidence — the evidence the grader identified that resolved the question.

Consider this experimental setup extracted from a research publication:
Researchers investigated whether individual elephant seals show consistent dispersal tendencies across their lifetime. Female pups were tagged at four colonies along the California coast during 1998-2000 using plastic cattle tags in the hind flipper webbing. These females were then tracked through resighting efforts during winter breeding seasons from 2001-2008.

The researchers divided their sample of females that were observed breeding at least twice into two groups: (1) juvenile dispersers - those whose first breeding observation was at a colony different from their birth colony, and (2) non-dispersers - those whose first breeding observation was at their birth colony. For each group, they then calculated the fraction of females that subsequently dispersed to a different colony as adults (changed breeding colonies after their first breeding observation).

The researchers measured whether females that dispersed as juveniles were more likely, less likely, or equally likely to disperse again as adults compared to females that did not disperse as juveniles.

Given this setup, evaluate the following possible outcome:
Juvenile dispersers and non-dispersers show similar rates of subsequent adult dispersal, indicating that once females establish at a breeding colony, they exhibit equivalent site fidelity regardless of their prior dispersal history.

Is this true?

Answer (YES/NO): NO